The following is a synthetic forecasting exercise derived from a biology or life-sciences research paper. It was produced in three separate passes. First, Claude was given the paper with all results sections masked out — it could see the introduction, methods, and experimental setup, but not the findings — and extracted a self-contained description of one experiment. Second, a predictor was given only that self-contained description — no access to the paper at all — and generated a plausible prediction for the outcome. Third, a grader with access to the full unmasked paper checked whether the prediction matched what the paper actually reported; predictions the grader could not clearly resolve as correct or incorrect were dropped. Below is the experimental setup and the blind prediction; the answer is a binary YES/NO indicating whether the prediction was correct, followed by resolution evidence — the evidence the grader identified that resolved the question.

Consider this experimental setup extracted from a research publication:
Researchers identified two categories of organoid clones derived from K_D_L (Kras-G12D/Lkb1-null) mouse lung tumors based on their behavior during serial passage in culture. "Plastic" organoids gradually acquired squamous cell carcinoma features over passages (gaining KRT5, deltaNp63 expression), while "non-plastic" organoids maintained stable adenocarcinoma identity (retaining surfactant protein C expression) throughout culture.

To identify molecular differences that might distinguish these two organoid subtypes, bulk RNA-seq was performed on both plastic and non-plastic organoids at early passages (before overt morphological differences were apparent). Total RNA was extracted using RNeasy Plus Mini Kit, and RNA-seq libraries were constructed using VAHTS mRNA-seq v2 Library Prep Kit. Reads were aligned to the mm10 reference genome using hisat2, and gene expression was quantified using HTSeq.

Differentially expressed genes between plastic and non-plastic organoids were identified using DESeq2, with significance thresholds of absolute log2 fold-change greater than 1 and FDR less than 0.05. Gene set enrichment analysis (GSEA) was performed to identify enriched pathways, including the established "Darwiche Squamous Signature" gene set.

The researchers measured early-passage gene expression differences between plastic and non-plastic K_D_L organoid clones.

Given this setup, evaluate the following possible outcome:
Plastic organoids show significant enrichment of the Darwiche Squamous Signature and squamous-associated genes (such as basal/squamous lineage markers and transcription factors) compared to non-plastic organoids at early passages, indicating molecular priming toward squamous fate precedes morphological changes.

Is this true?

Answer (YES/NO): YES